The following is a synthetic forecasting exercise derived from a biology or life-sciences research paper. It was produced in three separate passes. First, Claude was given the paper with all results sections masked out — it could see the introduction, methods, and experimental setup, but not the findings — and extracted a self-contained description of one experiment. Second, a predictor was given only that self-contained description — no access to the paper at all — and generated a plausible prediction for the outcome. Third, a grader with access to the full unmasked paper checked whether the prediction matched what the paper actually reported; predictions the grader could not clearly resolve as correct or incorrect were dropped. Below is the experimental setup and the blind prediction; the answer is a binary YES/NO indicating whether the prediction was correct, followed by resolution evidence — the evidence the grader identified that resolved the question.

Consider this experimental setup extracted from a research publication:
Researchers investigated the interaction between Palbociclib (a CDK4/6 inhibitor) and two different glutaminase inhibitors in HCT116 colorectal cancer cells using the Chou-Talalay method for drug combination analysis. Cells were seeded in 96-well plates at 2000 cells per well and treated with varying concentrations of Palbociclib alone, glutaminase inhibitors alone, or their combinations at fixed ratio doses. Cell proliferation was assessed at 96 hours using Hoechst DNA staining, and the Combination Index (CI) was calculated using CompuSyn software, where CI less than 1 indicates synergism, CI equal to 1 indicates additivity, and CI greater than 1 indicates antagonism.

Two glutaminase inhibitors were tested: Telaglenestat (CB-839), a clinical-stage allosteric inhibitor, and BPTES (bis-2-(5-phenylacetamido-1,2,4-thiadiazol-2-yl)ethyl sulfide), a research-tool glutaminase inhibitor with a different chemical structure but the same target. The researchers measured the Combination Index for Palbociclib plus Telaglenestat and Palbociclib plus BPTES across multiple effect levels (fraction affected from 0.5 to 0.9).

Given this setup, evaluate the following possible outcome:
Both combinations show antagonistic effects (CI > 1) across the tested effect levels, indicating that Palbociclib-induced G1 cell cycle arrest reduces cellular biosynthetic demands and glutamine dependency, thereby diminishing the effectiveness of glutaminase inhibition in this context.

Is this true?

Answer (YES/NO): NO